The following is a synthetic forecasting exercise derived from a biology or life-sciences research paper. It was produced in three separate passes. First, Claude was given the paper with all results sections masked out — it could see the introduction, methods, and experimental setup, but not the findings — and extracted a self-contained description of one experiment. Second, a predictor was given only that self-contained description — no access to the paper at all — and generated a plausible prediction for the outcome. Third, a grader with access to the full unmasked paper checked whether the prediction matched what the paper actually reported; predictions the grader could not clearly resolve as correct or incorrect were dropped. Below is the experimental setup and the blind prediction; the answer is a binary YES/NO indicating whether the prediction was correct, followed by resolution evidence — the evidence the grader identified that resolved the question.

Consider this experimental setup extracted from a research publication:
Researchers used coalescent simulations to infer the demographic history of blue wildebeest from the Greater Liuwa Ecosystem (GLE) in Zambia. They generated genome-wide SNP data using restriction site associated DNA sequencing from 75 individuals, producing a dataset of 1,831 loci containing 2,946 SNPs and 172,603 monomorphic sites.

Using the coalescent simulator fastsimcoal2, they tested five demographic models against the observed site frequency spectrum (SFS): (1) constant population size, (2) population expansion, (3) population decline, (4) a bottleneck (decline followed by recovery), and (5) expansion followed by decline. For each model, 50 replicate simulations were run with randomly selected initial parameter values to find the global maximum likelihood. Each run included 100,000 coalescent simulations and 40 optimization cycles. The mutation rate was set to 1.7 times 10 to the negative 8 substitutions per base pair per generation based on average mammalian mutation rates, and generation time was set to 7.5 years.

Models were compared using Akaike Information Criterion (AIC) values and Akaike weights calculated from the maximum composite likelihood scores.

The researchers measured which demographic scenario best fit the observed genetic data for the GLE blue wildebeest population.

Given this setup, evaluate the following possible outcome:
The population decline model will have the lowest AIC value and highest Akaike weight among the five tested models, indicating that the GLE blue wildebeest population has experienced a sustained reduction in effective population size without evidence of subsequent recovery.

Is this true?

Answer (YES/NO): NO